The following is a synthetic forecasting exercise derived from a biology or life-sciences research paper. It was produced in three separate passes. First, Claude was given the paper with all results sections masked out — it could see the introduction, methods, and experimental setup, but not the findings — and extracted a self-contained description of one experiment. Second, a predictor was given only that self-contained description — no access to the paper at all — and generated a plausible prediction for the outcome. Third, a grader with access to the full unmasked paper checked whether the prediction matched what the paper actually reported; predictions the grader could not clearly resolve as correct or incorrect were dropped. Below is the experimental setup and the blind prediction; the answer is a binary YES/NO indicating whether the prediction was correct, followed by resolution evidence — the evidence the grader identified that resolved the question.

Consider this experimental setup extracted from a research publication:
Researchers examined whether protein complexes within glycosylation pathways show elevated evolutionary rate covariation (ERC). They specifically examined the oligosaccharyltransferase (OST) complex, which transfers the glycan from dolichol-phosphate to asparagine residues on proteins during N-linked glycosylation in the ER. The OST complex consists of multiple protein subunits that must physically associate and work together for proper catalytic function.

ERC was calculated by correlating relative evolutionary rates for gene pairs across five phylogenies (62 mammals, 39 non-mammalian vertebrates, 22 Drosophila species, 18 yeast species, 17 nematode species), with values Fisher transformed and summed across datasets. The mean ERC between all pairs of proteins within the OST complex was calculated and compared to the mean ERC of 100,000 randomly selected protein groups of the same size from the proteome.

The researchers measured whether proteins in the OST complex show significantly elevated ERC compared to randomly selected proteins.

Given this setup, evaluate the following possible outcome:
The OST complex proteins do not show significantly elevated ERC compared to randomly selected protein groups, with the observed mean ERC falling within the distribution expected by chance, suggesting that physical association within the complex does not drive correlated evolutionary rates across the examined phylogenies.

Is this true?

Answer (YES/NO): NO